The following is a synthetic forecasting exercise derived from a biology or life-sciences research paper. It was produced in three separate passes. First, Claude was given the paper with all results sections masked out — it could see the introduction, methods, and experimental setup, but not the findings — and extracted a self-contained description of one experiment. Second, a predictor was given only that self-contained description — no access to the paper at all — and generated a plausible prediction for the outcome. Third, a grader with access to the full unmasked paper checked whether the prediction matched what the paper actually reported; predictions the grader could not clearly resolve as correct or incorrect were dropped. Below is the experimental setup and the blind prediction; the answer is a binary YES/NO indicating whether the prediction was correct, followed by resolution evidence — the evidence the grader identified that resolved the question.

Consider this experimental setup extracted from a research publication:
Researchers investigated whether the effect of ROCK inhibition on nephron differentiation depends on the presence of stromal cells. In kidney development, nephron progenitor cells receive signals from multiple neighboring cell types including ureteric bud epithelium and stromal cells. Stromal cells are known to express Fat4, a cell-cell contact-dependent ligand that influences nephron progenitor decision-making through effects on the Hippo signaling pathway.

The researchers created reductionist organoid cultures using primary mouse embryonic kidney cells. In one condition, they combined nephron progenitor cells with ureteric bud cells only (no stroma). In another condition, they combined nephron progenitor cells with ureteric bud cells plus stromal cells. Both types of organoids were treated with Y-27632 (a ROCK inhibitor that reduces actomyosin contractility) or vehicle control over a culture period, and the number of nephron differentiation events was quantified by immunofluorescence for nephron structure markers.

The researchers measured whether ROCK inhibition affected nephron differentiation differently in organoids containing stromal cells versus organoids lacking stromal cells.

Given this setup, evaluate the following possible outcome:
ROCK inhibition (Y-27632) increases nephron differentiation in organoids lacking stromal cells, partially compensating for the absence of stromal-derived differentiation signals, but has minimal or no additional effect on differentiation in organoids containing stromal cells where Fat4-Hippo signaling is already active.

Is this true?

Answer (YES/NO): NO